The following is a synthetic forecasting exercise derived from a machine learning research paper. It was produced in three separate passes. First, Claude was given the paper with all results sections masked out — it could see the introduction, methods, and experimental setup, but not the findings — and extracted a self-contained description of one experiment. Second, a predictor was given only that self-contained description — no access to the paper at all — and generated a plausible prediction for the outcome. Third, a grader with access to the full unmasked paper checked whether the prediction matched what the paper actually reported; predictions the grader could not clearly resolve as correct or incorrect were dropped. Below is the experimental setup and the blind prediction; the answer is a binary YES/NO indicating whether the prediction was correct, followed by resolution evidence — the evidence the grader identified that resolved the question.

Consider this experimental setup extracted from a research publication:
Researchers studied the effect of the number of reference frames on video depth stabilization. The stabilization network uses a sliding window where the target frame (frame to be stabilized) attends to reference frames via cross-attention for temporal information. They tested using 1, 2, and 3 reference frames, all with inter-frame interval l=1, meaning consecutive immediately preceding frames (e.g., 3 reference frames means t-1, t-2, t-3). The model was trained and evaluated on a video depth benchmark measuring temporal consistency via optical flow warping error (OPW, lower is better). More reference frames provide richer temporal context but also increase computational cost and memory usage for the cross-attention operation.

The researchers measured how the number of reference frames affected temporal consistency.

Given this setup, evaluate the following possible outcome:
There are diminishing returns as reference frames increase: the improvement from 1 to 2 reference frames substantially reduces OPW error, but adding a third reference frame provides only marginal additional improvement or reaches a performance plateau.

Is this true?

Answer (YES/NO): NO